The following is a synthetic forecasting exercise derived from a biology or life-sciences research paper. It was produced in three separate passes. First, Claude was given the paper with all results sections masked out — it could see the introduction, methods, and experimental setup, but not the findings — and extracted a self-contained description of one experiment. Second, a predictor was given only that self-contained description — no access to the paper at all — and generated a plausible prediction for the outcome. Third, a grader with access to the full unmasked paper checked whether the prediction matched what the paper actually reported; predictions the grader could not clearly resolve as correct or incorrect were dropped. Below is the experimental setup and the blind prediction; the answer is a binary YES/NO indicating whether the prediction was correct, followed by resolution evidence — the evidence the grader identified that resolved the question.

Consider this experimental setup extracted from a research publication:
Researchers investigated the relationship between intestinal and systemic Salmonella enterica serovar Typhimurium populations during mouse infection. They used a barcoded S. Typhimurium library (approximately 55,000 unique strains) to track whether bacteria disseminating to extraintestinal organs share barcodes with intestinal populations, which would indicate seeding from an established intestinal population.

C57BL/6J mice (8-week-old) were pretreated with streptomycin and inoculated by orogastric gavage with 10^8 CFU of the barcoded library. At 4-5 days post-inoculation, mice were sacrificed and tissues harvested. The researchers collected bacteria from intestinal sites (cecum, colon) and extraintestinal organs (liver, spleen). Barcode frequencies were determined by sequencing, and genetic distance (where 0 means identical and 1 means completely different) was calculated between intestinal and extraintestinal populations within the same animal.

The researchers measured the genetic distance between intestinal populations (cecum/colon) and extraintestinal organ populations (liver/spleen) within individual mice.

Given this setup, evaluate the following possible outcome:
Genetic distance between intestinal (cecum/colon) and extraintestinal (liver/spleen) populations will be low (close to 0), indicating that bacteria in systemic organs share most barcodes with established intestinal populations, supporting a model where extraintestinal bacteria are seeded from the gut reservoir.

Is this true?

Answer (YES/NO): NO